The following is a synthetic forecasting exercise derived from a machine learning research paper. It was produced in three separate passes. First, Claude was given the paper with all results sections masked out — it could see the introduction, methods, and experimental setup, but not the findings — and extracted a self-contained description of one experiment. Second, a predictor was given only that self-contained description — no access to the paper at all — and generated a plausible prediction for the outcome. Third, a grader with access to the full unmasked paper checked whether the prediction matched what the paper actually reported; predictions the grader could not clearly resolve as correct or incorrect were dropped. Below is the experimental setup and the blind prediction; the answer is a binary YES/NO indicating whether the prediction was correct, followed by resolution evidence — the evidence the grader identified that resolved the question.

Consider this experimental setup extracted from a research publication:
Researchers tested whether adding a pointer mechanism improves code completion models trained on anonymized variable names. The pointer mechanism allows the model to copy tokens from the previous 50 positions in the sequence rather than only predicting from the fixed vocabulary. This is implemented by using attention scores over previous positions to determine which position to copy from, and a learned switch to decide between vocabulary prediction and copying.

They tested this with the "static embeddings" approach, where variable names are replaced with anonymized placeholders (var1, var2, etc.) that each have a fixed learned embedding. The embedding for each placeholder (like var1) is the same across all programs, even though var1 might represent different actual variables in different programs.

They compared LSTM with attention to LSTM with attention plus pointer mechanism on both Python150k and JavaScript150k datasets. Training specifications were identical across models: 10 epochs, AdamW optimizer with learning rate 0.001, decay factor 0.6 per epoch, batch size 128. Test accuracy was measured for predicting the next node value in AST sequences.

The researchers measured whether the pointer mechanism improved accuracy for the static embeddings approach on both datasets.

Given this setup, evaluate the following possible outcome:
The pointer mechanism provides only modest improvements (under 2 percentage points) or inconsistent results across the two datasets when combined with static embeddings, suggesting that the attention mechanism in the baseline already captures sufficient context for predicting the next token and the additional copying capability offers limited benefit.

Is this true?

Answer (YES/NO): NO